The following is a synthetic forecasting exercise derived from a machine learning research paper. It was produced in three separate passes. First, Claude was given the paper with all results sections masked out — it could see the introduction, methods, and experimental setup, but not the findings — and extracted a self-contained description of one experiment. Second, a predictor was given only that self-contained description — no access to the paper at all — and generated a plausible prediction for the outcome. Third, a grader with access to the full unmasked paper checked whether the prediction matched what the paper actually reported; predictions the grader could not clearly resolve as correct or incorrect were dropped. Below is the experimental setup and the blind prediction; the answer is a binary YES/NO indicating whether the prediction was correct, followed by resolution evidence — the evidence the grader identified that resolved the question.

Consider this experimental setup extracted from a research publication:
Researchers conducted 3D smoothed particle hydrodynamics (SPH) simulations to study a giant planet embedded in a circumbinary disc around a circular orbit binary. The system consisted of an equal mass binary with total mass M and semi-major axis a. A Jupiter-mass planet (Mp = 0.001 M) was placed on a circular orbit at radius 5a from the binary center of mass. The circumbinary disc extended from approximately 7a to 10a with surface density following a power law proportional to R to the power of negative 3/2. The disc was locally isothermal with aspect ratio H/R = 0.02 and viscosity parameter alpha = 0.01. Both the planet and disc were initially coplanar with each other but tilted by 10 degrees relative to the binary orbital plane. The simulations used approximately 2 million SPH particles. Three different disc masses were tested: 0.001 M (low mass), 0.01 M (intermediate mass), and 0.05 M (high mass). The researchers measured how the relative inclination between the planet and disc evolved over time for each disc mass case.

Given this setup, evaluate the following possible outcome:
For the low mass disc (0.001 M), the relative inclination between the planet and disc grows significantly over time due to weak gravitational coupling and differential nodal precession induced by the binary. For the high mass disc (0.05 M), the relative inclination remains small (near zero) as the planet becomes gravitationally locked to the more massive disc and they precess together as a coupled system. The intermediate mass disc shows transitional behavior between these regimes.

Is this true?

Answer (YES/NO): NO